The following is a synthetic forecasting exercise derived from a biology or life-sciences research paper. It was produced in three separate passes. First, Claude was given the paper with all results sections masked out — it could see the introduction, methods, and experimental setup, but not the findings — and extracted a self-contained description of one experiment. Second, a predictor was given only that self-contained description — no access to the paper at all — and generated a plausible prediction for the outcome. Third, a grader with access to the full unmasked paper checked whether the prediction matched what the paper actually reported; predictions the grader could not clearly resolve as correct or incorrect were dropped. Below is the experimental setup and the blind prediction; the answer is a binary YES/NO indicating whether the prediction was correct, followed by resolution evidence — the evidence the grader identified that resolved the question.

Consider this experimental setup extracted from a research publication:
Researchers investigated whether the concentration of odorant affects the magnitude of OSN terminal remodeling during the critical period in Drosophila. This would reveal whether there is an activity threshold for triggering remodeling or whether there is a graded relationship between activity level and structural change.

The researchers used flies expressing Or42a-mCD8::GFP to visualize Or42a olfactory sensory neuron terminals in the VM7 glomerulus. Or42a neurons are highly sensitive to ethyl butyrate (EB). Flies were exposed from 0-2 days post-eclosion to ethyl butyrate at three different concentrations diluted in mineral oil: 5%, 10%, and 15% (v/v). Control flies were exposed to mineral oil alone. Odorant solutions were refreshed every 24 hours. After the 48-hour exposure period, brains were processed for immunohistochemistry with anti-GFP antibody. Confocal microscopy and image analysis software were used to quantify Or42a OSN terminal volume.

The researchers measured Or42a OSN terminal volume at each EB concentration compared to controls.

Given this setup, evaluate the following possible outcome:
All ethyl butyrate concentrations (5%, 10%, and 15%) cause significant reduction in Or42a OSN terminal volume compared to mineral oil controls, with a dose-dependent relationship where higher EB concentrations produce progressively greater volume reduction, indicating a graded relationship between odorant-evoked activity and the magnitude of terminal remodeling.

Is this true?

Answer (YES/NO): NO